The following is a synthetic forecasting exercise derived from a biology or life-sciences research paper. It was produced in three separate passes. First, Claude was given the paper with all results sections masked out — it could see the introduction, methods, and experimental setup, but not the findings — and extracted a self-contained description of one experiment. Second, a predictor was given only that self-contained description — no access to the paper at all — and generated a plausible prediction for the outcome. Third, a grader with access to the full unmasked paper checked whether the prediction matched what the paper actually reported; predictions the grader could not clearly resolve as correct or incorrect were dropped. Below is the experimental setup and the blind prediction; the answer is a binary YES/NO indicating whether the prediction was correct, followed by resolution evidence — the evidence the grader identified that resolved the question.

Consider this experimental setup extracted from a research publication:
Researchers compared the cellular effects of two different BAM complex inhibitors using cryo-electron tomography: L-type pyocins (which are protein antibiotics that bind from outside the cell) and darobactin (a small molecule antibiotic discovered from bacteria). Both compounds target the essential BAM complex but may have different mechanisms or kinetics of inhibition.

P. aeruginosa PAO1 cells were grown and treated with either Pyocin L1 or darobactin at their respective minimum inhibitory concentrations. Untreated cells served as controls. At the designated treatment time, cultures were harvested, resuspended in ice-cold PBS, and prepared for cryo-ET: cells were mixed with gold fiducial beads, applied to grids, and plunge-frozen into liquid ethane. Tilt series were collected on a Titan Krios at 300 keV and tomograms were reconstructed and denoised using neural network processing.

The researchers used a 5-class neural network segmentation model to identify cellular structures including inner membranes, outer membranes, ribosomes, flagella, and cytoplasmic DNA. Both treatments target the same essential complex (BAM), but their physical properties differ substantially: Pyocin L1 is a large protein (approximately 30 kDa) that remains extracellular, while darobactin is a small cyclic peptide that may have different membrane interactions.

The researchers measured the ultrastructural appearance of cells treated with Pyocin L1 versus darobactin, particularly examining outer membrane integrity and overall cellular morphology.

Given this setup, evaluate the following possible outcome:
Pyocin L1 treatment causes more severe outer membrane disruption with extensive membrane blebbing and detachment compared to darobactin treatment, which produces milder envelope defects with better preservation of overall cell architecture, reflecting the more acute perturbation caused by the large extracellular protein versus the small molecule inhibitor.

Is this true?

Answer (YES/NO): NO